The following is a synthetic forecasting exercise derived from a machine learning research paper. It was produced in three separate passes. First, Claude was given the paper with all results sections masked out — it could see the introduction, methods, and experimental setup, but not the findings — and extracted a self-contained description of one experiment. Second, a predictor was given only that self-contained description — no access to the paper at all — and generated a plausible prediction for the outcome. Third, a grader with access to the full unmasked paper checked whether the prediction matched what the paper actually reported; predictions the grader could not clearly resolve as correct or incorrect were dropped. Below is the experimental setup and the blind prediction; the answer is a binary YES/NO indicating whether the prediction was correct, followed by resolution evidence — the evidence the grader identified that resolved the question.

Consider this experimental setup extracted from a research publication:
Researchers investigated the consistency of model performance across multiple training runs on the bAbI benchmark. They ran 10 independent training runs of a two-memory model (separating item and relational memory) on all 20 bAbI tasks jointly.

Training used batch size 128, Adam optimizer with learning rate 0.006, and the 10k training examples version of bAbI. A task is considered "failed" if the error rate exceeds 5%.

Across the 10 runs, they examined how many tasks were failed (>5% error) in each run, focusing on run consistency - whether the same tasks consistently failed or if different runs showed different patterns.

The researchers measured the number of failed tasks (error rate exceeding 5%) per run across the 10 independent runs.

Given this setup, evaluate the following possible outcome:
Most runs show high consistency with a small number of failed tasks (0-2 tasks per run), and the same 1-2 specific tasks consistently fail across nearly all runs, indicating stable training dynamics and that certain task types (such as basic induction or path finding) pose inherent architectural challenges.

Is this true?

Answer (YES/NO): NO